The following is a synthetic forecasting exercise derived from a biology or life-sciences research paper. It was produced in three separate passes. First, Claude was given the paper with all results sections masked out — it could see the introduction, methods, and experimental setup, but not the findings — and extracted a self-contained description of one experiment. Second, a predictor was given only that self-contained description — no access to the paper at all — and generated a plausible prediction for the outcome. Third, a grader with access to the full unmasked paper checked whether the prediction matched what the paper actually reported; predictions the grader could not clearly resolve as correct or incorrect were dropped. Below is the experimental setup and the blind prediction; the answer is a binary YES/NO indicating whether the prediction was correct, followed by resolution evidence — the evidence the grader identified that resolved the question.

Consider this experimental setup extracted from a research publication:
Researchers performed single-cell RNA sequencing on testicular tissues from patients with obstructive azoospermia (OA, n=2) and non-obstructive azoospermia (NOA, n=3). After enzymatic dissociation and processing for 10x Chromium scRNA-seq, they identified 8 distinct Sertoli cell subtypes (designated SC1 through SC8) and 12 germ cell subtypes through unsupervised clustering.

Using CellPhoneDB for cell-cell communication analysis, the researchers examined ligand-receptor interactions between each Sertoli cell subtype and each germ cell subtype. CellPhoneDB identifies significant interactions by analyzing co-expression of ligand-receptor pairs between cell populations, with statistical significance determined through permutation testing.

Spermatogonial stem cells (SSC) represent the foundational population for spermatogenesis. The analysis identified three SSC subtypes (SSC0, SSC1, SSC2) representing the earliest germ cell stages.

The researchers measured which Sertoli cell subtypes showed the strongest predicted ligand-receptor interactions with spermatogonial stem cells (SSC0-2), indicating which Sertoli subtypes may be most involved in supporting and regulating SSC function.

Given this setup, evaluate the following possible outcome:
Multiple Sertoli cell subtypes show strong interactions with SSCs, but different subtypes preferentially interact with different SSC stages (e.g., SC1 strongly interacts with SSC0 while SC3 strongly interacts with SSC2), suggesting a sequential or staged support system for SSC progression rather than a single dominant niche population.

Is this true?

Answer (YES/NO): NO